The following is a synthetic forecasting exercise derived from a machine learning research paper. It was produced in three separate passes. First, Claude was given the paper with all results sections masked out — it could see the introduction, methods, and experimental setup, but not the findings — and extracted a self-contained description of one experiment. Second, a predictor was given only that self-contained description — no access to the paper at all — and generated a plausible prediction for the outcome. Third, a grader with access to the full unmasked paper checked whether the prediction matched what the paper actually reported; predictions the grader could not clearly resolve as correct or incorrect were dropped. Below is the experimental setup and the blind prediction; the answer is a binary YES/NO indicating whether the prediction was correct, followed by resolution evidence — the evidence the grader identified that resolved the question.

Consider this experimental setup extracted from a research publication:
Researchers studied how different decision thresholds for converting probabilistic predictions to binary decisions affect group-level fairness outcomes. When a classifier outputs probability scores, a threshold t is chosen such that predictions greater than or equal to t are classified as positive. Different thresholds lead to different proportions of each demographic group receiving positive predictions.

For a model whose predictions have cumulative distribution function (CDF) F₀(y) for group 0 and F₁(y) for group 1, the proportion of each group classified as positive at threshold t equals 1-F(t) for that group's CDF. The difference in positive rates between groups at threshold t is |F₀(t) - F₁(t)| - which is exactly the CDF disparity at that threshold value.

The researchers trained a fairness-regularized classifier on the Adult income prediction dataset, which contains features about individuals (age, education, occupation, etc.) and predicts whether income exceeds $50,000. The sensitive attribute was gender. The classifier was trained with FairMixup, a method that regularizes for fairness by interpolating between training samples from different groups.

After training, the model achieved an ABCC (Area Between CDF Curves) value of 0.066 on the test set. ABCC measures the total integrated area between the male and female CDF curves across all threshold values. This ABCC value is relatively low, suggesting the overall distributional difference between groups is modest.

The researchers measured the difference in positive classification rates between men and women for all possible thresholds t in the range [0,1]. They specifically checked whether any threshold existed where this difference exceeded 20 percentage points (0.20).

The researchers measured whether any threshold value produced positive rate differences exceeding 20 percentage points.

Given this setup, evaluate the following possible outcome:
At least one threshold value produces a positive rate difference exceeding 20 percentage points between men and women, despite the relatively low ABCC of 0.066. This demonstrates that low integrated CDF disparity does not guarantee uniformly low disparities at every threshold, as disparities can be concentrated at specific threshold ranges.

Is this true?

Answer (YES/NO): YES